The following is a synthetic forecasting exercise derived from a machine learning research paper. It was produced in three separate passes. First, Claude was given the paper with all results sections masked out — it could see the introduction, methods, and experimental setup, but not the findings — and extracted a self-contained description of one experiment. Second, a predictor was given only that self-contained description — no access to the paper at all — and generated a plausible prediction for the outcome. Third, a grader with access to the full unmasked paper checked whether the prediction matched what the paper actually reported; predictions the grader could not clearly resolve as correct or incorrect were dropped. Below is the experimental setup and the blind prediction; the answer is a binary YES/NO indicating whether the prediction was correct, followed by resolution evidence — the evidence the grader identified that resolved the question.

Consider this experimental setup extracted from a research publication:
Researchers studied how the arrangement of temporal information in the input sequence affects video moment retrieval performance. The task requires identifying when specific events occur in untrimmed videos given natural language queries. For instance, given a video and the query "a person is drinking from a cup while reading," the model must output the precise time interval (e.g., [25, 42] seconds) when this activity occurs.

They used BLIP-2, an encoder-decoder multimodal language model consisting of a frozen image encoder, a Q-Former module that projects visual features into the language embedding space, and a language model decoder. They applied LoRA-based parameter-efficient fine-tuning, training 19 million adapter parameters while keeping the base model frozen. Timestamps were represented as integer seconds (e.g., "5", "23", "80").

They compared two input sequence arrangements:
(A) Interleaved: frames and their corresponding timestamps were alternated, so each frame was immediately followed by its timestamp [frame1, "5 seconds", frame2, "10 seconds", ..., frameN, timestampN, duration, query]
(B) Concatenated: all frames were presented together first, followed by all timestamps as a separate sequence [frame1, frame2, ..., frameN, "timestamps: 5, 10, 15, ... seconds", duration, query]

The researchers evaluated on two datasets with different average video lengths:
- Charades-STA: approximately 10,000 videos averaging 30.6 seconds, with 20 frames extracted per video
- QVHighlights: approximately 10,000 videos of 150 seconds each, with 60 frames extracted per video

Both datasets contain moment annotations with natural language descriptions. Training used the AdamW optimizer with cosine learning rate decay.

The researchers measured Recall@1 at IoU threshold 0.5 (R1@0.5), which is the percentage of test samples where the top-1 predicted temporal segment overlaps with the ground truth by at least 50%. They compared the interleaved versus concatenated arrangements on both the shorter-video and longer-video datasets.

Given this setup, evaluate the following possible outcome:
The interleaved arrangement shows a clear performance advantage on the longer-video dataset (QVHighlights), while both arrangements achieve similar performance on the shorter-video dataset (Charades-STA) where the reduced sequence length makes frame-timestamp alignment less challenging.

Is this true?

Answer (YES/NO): NO